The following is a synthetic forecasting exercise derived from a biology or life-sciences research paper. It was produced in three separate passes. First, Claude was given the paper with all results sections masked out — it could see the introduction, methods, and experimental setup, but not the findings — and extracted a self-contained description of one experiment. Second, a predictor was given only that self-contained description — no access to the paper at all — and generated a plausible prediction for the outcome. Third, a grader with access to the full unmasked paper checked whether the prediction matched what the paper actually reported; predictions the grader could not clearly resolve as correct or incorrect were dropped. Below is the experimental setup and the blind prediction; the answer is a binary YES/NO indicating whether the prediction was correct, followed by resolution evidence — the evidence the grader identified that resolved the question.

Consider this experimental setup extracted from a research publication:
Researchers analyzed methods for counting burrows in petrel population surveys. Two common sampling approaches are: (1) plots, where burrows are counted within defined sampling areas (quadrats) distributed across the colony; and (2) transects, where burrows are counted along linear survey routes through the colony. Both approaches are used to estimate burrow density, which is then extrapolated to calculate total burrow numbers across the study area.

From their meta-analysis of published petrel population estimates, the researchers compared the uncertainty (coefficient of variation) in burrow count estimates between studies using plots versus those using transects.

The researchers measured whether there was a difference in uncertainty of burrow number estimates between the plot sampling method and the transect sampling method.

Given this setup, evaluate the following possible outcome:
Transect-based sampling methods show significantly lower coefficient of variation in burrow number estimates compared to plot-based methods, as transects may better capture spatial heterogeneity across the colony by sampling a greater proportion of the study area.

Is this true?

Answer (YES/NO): YES